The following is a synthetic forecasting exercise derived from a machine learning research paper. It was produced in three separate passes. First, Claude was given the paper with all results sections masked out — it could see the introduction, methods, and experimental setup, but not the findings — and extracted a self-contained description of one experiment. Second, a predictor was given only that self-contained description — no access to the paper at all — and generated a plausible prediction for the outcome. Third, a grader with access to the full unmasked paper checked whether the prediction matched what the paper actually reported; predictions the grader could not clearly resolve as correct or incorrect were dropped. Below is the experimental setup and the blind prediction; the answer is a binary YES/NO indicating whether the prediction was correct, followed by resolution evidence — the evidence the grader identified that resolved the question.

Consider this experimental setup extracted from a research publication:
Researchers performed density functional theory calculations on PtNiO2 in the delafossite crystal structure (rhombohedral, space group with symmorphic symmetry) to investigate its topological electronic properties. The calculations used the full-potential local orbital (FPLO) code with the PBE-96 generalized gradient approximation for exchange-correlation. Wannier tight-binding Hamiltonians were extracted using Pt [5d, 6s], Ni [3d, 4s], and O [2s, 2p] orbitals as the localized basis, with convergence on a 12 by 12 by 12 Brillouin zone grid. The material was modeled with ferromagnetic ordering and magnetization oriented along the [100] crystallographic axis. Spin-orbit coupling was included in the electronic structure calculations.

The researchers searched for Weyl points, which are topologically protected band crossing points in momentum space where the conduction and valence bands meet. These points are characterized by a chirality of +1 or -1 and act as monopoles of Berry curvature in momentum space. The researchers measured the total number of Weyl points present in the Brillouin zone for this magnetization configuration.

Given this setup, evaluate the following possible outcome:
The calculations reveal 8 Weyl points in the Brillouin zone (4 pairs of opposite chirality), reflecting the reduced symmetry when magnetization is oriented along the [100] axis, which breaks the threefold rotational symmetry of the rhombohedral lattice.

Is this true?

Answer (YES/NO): NO